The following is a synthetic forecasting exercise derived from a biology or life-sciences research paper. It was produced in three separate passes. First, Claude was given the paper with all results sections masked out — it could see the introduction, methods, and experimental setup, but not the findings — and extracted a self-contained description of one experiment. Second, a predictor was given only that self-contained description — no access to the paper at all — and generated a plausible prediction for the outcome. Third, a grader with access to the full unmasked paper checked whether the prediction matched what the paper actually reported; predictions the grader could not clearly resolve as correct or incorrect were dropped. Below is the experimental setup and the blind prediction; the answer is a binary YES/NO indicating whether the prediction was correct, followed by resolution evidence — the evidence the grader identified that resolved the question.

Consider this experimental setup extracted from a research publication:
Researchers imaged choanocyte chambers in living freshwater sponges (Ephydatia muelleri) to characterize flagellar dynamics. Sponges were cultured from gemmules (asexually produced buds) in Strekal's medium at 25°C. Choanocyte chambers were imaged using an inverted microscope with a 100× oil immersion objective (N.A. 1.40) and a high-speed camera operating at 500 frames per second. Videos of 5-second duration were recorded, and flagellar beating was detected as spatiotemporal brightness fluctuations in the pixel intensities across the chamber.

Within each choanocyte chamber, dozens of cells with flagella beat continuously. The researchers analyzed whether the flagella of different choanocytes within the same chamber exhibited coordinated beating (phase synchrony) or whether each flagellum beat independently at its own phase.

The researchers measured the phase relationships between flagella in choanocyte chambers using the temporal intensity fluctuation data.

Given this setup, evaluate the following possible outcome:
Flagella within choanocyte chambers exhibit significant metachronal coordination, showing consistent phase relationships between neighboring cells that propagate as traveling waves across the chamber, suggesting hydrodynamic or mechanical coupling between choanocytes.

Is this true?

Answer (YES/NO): NO